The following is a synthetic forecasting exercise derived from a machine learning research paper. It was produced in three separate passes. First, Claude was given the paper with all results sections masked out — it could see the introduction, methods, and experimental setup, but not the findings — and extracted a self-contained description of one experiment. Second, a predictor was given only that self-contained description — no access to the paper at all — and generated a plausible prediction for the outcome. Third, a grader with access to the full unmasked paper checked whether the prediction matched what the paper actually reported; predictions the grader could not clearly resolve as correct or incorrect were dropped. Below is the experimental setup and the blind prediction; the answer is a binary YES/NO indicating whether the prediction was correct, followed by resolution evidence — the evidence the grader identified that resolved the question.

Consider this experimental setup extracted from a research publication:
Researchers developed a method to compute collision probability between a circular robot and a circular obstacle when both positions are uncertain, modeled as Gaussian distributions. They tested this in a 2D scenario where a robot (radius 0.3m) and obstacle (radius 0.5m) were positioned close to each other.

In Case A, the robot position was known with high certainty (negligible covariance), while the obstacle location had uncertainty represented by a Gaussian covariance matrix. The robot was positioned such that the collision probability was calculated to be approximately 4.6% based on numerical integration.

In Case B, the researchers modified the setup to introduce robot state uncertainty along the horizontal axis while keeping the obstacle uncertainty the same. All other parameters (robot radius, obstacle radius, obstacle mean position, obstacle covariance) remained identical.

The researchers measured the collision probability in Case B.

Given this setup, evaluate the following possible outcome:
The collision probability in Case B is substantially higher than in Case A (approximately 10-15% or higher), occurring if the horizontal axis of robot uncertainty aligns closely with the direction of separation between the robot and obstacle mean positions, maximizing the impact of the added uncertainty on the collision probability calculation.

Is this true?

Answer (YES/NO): NO